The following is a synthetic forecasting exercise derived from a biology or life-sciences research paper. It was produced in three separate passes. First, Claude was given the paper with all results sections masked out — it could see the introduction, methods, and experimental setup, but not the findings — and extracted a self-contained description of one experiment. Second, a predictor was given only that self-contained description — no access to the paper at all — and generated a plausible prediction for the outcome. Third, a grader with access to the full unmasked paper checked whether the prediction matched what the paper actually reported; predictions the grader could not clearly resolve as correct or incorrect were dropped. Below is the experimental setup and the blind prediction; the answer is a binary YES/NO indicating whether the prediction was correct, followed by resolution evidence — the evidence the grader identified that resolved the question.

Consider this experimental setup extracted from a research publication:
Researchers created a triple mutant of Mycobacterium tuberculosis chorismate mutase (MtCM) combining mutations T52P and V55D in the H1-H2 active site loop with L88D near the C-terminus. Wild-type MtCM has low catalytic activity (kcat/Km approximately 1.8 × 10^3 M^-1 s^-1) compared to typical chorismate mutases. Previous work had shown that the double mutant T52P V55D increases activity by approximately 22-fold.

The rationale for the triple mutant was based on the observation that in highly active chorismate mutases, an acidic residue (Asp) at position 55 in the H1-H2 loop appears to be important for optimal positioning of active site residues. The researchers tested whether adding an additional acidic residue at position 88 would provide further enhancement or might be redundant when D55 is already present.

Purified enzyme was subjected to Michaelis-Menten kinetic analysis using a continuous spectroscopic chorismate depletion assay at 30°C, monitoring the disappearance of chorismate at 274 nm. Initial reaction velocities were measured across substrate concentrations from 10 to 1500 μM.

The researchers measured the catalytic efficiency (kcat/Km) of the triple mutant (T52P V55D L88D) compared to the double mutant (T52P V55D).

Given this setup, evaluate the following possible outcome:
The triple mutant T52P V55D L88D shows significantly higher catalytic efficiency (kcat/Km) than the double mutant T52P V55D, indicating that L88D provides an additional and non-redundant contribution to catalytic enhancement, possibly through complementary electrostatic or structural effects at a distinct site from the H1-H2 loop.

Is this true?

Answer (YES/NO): NO